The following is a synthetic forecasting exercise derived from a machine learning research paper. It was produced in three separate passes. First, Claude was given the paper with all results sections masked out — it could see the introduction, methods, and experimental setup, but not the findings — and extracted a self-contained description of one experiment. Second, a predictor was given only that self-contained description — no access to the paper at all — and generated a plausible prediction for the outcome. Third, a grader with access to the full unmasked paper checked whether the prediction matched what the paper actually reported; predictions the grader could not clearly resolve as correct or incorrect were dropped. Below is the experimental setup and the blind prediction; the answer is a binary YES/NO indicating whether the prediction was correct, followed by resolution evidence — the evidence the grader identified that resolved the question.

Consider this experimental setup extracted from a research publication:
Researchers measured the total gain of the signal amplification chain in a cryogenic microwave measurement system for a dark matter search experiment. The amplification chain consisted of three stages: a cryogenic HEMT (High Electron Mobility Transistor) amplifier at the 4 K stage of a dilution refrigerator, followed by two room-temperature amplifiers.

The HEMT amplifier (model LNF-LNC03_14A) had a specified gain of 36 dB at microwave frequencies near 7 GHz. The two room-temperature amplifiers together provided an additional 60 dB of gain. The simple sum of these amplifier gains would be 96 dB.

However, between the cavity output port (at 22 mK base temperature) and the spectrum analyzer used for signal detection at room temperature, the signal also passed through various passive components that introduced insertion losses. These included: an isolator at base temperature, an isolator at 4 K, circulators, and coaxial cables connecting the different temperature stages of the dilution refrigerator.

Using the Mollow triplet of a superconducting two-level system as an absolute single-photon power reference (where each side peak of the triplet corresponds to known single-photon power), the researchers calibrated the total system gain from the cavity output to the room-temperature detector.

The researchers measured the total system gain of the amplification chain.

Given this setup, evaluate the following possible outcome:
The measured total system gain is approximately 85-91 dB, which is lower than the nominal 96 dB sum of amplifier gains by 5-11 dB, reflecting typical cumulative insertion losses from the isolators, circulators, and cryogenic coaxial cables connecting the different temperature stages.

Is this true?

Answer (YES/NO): NO